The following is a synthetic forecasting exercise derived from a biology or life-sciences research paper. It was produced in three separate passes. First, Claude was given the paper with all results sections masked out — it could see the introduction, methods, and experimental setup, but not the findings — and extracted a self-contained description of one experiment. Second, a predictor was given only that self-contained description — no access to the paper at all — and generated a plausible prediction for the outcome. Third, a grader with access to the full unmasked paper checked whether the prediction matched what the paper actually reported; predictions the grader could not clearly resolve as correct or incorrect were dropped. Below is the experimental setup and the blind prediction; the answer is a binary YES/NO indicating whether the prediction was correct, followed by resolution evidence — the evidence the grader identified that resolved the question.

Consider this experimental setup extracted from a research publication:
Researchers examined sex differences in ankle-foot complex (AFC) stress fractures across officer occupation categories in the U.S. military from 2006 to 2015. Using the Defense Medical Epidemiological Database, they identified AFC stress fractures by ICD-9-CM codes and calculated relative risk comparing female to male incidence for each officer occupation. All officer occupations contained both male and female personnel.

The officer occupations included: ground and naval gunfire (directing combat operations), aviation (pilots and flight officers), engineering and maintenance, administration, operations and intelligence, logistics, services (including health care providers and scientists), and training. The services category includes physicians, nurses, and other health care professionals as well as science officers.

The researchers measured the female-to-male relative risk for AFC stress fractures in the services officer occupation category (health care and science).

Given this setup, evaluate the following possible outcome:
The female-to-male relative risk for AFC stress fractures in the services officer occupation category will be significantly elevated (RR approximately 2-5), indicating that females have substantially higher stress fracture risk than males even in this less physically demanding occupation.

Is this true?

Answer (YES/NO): NO